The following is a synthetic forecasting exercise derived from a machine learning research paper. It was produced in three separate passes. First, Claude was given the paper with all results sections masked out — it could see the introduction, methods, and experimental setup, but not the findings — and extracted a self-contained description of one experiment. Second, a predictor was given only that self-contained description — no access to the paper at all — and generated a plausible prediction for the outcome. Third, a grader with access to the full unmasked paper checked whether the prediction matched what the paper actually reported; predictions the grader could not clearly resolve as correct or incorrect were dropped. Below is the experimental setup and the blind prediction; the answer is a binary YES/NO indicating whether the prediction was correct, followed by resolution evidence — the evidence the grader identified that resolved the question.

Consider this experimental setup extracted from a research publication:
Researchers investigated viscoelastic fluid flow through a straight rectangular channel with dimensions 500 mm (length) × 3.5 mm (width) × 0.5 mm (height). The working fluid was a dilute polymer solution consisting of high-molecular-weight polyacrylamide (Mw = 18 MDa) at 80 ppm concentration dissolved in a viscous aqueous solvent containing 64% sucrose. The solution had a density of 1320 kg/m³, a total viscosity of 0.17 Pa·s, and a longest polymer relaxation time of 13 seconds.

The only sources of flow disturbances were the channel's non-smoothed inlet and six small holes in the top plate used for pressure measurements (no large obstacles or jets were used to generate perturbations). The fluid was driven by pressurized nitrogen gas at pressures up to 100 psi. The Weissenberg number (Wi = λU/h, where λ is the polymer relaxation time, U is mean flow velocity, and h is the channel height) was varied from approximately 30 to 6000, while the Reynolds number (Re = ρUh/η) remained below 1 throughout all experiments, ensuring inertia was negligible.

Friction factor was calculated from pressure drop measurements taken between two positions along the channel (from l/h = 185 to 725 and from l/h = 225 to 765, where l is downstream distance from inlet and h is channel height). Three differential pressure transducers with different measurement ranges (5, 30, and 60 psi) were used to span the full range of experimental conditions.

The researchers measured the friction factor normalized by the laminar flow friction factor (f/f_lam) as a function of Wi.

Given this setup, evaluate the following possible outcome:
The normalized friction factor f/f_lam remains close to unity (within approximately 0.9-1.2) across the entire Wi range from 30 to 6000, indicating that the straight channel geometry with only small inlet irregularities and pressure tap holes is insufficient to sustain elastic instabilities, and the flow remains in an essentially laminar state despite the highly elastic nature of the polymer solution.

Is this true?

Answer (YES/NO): NO